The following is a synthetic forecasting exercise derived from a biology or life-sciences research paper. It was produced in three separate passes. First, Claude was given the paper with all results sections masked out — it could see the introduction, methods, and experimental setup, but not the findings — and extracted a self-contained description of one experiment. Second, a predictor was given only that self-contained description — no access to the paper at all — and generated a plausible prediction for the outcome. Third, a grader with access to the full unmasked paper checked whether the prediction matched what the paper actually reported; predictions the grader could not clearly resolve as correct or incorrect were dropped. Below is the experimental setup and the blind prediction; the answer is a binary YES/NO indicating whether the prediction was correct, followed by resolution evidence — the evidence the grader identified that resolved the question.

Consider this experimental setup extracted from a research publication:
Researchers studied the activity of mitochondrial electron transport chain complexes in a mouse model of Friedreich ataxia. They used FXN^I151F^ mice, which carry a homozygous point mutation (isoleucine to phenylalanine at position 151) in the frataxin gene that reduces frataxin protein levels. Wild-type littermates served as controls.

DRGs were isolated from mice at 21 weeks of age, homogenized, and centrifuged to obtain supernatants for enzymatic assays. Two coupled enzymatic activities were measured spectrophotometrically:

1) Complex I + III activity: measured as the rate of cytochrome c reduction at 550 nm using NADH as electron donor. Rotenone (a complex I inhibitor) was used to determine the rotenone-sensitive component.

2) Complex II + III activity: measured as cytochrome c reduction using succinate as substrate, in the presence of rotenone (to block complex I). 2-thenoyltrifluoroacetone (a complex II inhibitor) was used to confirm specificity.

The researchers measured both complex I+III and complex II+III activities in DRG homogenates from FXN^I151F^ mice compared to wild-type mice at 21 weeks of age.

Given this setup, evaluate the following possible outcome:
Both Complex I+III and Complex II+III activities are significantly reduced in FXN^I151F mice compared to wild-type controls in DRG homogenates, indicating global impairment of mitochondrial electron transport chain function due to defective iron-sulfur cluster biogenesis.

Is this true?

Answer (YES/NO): NO